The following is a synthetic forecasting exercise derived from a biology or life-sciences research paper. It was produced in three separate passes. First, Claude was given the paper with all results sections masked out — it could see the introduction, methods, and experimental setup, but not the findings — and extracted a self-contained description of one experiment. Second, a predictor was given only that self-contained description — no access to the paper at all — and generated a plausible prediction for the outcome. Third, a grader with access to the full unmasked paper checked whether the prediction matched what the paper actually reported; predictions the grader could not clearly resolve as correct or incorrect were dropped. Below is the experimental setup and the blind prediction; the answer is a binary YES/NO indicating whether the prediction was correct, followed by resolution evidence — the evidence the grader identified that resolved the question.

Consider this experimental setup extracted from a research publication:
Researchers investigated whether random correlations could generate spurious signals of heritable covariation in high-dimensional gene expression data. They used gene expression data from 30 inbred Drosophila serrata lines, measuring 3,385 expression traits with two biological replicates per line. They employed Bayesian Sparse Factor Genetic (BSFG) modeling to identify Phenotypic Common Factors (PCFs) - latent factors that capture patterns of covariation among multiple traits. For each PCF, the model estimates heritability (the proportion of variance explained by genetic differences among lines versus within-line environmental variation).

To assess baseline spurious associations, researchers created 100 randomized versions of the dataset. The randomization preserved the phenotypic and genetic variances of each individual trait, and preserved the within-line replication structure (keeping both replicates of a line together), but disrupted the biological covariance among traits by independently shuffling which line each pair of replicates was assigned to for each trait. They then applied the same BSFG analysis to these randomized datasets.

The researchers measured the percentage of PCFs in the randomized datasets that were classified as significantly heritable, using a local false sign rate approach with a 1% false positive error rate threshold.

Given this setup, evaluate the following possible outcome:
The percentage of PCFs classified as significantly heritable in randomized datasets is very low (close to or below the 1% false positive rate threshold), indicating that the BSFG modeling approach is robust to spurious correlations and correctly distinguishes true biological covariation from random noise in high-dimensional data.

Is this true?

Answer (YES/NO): NO